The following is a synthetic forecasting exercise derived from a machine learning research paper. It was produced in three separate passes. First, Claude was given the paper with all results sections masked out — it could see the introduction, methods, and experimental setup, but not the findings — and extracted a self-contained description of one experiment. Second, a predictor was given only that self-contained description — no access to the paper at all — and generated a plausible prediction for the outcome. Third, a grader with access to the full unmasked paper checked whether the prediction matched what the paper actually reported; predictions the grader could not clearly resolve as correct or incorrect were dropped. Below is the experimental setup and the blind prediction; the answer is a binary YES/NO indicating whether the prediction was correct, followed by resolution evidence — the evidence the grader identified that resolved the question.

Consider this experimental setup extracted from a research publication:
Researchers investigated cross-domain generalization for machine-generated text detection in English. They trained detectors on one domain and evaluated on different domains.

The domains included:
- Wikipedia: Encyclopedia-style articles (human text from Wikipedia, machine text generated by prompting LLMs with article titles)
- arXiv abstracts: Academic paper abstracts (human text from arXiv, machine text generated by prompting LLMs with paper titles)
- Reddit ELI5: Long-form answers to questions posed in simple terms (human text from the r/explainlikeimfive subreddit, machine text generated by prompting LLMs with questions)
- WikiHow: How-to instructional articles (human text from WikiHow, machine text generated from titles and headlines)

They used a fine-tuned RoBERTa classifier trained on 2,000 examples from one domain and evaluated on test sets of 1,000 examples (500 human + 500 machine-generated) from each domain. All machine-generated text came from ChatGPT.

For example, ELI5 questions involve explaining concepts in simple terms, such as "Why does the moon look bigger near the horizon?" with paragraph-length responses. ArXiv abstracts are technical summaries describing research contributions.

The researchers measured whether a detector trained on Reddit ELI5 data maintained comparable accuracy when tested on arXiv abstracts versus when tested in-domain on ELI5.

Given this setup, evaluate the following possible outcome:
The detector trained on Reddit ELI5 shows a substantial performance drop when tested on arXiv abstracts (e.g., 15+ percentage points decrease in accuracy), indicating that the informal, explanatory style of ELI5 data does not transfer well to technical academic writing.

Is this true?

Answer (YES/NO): NO